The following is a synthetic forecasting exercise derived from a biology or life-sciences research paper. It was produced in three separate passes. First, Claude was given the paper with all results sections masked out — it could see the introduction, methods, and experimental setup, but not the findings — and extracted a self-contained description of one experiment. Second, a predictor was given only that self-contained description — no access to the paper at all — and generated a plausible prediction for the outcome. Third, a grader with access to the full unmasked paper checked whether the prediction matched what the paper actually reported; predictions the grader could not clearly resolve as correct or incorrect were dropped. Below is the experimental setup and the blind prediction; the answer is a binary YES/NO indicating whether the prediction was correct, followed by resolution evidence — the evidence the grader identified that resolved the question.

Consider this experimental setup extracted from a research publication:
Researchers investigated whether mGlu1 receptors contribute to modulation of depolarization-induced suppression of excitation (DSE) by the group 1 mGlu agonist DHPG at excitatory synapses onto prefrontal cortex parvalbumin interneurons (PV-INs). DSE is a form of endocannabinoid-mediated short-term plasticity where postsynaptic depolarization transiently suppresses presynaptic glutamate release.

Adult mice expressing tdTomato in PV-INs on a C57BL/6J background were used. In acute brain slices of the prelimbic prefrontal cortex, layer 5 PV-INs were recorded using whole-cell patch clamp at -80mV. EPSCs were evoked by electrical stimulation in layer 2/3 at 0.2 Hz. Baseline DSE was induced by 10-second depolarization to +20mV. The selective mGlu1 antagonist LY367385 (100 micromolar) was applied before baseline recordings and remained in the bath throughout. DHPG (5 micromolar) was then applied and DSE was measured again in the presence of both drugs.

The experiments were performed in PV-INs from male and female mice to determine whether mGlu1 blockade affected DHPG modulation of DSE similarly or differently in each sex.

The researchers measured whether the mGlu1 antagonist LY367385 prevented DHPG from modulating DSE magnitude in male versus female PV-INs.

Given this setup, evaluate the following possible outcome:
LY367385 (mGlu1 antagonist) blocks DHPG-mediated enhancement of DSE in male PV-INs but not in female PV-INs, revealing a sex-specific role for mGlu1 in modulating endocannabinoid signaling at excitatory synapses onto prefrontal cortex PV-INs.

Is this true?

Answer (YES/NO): NO